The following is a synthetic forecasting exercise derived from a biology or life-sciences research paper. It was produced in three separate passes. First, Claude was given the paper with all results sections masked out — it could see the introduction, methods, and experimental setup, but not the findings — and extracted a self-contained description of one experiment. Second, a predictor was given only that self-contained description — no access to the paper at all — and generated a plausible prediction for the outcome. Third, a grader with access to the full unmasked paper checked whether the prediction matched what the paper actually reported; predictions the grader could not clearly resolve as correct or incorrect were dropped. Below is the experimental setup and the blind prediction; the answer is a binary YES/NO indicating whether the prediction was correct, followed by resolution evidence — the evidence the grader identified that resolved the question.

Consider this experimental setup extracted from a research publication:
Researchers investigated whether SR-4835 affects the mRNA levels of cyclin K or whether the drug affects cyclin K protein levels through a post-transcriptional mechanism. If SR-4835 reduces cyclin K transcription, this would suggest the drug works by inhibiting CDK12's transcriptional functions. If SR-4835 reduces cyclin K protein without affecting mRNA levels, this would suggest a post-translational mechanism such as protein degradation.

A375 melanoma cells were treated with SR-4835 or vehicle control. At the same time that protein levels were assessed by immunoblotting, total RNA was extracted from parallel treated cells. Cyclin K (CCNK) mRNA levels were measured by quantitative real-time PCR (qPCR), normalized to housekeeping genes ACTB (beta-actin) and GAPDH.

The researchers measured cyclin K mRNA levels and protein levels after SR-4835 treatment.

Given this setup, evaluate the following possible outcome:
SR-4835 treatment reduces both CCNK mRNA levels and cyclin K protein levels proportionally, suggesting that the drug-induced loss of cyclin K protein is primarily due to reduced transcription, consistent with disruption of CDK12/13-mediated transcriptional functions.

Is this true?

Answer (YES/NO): NO